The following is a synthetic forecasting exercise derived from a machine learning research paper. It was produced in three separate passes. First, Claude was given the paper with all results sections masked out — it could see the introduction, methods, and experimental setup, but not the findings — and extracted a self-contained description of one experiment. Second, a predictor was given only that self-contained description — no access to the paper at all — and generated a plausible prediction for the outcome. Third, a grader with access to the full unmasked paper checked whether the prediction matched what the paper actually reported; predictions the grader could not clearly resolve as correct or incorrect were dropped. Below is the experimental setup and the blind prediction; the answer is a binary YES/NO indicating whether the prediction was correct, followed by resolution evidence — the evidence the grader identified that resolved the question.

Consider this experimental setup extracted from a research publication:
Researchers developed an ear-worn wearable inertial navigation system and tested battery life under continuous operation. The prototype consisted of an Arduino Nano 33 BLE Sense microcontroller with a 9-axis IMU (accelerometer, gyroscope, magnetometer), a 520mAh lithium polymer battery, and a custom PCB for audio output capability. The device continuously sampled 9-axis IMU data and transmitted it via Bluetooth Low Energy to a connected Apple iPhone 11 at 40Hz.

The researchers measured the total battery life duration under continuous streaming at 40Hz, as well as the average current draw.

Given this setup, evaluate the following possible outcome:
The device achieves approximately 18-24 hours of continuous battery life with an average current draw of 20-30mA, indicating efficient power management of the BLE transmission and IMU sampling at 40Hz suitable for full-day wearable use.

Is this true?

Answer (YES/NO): NO